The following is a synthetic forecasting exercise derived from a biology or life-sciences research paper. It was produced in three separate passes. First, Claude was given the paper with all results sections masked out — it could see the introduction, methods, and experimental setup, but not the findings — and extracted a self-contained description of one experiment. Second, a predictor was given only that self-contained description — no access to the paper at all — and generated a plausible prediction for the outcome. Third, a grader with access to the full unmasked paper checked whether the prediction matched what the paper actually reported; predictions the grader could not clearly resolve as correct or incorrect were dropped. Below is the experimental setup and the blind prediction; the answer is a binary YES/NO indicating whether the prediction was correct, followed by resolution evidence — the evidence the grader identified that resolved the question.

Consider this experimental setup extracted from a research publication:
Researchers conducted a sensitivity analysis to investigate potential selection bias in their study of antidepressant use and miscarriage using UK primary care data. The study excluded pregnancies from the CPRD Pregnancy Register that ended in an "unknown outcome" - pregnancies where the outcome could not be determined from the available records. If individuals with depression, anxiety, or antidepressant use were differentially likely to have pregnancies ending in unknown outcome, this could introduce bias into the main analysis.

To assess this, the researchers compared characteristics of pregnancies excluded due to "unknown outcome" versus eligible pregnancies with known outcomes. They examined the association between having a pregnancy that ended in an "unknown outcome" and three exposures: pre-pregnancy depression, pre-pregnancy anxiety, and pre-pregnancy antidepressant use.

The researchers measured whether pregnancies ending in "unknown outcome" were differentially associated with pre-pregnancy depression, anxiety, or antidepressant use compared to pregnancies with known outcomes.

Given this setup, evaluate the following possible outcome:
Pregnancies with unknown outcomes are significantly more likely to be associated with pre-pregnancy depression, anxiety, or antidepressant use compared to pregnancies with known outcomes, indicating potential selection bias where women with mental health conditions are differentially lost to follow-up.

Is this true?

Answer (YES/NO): NO